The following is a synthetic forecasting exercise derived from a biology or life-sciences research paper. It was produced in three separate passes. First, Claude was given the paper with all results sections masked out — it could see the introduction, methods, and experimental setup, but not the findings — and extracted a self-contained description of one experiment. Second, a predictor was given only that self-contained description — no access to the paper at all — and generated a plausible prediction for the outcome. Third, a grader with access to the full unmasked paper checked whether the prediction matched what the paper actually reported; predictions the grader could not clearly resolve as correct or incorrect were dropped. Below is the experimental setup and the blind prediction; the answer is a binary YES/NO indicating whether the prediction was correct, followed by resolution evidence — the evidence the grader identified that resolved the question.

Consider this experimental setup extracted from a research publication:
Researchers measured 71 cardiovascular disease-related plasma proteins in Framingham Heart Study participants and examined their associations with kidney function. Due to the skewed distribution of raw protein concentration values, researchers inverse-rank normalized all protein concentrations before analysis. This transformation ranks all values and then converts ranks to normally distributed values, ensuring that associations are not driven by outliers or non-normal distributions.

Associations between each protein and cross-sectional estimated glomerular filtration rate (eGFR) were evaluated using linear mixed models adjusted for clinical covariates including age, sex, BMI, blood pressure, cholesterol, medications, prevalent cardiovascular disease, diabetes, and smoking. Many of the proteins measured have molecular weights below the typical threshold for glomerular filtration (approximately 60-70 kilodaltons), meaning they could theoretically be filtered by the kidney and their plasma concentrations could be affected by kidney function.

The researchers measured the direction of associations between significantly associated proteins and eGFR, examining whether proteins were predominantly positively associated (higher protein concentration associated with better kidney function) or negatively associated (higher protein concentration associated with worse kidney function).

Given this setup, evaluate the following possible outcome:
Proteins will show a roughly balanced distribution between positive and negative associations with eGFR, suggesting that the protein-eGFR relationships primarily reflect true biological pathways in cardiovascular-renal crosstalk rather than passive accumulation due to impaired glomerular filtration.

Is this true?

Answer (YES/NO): NO